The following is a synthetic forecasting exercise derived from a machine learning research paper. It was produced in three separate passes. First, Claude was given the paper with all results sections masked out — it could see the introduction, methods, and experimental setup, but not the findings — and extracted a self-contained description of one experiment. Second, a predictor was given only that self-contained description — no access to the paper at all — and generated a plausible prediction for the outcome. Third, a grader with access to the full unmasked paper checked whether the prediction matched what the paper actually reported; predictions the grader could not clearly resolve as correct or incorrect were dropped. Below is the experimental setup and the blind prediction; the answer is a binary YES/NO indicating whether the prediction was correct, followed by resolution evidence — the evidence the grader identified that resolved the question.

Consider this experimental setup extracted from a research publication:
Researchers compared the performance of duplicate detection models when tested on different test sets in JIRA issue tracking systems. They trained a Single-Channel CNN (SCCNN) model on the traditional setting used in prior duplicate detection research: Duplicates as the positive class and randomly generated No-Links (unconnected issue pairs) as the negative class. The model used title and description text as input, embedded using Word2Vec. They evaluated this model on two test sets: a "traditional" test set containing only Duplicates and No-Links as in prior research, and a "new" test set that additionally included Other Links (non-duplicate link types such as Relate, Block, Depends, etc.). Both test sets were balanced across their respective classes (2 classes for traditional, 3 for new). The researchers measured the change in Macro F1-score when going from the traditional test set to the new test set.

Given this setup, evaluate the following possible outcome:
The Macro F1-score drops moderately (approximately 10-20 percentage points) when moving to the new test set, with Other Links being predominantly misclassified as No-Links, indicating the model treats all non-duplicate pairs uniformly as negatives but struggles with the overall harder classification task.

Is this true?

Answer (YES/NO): NO